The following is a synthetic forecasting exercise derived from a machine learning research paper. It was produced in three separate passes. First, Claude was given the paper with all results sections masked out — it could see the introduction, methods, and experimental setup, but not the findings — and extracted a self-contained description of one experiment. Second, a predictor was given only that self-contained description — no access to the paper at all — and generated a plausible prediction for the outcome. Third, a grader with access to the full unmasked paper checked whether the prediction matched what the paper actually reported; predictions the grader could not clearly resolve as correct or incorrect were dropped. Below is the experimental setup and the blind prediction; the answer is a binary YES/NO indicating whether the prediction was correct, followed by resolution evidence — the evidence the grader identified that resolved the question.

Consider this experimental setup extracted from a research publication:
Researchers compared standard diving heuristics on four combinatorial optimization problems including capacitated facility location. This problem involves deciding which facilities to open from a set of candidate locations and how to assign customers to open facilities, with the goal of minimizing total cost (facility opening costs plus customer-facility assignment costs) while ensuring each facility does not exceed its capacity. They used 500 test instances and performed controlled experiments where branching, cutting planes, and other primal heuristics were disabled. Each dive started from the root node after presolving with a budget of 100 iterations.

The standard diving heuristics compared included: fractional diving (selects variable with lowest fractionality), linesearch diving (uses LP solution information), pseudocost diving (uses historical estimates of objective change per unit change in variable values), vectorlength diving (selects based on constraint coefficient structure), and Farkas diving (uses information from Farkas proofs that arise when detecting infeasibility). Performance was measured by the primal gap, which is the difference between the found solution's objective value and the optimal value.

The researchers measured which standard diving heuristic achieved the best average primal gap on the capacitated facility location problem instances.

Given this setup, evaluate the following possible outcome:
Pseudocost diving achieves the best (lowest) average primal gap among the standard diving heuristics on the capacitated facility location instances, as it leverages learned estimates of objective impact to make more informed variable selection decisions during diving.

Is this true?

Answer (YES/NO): NO